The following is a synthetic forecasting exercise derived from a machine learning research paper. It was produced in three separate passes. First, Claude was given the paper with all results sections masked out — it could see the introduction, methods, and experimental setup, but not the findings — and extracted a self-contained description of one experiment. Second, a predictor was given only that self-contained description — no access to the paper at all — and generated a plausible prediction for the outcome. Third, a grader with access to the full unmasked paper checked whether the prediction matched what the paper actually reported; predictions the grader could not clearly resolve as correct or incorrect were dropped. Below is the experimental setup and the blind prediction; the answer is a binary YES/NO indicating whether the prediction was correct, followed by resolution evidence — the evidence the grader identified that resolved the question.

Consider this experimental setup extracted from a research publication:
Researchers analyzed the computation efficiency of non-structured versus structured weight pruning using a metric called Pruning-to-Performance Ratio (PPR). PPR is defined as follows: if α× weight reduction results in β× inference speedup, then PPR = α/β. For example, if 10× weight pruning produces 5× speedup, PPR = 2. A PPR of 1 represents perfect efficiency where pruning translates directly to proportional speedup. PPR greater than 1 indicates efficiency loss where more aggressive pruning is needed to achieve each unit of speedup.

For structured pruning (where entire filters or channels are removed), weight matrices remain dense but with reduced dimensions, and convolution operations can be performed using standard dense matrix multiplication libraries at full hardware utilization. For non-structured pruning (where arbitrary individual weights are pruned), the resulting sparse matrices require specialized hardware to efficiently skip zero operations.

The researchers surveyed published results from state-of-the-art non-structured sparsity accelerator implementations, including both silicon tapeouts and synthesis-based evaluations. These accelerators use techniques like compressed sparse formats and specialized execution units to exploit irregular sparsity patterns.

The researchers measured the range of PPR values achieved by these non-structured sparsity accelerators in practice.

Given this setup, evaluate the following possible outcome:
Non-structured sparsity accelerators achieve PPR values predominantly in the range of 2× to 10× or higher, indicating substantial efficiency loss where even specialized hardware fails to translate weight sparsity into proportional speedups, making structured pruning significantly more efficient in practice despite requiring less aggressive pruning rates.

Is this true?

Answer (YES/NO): YES